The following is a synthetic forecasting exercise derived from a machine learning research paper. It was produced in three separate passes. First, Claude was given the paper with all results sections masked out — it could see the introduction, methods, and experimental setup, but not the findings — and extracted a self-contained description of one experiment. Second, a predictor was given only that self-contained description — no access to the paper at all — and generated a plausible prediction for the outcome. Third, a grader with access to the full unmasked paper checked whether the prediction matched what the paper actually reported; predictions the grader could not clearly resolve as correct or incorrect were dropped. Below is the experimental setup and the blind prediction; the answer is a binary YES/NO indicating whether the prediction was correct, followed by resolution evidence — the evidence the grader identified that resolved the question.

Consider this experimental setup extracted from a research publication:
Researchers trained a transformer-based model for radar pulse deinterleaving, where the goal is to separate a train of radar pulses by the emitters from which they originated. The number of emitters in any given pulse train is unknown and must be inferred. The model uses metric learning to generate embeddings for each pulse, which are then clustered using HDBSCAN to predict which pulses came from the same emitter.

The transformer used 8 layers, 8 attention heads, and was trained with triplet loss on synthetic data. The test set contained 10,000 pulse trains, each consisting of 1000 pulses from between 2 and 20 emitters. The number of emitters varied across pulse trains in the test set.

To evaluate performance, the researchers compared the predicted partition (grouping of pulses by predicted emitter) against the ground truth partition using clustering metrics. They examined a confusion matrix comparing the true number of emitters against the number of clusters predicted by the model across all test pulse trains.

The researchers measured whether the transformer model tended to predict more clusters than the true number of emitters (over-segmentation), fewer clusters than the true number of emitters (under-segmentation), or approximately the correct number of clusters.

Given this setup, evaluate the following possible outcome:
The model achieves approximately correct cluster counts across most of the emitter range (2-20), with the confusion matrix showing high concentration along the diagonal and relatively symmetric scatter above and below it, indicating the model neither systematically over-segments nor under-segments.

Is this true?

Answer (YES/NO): NO